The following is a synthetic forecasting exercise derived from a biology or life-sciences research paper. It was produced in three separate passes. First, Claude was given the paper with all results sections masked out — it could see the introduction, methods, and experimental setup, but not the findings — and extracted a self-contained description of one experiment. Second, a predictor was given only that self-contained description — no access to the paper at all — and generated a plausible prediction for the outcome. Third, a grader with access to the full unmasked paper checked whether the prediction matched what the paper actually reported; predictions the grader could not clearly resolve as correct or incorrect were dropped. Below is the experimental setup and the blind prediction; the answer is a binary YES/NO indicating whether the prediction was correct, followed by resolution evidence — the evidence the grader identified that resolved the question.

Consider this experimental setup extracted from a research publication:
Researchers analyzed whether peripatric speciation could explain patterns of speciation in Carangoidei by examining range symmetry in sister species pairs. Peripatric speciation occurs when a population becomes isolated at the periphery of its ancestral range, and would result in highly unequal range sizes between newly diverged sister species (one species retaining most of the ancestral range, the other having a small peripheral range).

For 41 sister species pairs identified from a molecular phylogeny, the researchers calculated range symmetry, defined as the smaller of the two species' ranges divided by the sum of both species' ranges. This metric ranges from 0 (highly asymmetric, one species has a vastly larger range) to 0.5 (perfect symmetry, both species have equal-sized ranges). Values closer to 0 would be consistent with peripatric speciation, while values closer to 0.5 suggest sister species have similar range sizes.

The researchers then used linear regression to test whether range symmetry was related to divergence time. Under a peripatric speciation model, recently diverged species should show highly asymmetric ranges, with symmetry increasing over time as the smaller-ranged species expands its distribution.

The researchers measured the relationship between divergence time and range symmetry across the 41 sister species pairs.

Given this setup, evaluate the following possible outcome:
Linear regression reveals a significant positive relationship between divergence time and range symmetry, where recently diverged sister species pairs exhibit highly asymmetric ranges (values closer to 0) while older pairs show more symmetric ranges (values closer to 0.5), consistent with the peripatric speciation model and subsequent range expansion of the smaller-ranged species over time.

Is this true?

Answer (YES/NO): NO